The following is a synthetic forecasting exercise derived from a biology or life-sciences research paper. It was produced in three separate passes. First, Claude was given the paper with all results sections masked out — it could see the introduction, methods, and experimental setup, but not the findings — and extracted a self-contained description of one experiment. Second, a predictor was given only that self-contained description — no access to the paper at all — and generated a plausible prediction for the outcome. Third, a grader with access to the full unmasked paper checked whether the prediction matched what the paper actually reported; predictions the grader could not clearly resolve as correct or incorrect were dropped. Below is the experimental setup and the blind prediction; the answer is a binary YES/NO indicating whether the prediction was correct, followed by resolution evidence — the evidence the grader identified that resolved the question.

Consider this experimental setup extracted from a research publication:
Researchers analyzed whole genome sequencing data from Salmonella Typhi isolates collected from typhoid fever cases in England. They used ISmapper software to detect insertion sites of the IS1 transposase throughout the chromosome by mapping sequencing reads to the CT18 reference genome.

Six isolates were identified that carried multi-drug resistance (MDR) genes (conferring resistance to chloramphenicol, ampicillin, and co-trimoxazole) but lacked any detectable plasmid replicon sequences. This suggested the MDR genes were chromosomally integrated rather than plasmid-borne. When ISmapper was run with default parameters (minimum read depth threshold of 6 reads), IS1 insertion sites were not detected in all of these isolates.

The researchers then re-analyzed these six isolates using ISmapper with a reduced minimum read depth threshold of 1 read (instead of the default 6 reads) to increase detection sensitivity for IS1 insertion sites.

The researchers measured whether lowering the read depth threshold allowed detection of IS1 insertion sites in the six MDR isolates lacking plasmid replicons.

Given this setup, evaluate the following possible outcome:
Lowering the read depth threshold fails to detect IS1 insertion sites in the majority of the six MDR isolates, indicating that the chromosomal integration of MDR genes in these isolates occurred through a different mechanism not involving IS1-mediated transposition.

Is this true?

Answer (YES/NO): NO